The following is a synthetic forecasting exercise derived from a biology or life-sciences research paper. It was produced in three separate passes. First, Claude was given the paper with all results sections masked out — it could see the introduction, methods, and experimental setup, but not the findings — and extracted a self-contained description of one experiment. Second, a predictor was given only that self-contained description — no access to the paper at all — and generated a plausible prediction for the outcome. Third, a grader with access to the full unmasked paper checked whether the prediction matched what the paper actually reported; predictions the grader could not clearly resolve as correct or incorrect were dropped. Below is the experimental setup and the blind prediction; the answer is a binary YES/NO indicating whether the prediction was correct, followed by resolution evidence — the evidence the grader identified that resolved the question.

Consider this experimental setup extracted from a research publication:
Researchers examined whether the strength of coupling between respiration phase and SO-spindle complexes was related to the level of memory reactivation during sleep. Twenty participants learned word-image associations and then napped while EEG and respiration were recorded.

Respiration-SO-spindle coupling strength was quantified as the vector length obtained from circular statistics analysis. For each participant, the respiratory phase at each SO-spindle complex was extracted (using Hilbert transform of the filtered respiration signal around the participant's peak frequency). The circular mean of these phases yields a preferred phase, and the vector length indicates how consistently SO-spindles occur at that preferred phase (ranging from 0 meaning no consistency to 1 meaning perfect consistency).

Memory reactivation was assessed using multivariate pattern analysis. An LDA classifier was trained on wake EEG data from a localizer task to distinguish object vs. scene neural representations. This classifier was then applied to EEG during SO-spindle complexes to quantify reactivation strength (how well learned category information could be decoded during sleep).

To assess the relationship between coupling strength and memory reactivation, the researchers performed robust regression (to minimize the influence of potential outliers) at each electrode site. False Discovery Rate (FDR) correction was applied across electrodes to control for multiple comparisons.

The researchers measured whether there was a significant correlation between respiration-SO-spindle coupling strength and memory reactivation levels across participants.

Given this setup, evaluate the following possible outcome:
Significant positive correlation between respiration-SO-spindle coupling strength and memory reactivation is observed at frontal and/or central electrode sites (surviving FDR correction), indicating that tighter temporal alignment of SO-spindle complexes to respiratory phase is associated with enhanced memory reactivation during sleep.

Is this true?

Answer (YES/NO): YES